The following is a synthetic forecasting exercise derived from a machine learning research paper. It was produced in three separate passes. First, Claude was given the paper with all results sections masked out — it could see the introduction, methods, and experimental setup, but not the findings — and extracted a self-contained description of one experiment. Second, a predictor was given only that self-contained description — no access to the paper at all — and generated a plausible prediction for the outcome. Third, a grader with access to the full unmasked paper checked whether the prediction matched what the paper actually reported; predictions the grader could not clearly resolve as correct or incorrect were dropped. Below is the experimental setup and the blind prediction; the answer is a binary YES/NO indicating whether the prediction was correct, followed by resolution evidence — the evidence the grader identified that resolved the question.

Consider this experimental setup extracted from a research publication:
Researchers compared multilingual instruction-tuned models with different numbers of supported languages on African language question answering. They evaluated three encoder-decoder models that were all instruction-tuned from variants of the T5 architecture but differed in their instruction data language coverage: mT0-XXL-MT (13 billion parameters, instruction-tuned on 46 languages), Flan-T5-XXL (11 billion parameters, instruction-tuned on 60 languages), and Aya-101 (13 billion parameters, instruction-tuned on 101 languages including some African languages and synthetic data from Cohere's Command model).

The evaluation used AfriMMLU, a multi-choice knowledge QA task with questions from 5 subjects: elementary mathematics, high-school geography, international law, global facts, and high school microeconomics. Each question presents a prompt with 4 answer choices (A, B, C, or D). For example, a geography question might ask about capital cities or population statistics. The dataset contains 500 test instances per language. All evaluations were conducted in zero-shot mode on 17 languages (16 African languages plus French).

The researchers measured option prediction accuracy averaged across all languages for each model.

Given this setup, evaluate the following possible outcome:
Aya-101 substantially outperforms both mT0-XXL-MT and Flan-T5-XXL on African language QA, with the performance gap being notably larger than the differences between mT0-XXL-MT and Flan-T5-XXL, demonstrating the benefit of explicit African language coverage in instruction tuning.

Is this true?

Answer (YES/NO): NO